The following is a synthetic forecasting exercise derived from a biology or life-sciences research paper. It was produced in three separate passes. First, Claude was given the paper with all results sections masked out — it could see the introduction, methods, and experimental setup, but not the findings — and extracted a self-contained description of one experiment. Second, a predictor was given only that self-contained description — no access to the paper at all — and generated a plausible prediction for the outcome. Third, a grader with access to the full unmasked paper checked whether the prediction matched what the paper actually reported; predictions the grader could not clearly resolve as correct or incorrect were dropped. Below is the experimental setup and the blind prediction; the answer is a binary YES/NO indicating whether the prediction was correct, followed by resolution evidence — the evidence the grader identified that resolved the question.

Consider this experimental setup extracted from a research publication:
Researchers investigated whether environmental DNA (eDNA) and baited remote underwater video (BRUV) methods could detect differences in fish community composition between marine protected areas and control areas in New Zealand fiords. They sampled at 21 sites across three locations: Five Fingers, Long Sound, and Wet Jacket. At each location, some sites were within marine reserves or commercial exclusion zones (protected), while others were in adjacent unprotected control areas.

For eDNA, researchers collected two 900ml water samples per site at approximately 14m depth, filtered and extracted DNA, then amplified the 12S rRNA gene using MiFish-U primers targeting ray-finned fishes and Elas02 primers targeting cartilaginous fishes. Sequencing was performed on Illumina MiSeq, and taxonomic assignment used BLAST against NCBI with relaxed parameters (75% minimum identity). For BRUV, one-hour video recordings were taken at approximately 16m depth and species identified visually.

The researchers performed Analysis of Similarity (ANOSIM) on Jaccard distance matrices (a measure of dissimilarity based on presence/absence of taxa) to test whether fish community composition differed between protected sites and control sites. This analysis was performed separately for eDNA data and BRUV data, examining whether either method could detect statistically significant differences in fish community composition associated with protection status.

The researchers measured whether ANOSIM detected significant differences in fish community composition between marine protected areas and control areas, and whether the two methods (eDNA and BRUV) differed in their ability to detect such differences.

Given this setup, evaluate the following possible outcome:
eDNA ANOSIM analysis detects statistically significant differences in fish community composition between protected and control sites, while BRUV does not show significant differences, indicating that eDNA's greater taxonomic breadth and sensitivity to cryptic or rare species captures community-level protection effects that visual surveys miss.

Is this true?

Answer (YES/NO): NO